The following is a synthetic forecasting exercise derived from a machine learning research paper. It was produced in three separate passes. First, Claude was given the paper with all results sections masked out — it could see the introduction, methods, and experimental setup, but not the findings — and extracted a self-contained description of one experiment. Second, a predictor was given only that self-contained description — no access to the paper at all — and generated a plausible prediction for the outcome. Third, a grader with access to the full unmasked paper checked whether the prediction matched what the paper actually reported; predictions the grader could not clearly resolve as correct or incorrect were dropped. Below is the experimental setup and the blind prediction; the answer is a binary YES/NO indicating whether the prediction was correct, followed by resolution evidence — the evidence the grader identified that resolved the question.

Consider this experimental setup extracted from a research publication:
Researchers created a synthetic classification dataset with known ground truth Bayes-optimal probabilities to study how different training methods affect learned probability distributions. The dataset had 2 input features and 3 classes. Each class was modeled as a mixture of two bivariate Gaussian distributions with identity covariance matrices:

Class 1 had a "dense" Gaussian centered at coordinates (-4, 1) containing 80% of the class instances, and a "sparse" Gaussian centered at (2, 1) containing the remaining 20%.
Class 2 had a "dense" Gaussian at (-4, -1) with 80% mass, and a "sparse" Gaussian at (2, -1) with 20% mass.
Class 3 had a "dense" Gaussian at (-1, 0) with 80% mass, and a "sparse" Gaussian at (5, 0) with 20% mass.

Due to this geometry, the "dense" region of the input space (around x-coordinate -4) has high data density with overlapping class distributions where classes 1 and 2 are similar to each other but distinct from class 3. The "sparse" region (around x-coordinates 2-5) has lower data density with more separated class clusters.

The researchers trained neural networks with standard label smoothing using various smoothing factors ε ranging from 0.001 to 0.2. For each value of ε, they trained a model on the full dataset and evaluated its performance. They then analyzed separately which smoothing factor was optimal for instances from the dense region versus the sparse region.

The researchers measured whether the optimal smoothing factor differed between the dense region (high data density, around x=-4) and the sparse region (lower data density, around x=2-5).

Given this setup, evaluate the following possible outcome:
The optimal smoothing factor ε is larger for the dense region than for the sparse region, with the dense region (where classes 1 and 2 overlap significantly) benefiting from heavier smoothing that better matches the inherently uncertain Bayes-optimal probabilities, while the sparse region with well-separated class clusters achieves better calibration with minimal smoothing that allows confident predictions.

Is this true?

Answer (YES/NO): NO